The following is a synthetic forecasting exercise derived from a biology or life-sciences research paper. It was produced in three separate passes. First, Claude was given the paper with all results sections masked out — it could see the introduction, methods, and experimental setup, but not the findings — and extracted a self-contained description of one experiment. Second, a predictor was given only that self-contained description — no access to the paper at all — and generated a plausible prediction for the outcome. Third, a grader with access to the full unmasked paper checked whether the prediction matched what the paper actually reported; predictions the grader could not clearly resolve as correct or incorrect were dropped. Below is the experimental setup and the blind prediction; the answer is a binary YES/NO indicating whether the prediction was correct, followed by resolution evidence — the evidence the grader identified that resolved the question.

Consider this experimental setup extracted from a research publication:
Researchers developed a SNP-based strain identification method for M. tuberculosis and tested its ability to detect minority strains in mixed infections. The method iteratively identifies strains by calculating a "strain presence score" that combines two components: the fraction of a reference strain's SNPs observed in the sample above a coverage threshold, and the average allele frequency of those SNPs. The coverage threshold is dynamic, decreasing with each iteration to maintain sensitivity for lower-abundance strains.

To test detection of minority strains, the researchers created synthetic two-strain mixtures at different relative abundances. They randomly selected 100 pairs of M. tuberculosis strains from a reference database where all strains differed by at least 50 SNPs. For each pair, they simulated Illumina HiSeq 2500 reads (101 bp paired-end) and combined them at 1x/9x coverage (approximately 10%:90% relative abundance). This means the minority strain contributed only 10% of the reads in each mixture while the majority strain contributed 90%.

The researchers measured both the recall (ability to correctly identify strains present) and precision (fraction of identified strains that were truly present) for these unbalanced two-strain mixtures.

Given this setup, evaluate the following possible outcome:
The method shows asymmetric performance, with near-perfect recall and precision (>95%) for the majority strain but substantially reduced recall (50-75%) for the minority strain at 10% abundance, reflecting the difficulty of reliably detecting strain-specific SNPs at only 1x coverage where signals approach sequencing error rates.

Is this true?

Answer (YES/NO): NO